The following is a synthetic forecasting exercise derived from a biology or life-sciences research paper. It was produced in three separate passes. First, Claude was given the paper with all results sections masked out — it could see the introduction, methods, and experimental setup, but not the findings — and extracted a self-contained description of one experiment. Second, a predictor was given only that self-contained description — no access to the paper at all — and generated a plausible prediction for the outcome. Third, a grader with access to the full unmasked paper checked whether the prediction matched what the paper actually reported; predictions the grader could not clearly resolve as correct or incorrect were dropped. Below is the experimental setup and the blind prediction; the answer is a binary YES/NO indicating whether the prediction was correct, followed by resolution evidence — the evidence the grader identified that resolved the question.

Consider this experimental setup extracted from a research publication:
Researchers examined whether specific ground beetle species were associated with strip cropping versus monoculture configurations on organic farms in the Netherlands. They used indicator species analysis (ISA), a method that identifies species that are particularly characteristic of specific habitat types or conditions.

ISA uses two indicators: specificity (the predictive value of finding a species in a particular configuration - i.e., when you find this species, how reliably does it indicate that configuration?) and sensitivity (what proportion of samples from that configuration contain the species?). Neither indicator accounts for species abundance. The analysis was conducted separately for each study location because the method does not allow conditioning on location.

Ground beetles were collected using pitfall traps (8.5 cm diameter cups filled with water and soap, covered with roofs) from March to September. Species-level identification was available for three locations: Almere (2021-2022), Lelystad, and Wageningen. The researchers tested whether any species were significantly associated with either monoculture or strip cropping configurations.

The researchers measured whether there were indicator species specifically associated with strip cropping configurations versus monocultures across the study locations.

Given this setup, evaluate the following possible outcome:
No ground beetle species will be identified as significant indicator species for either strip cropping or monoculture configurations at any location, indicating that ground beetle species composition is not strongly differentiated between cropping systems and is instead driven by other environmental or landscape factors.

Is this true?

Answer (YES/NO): NO